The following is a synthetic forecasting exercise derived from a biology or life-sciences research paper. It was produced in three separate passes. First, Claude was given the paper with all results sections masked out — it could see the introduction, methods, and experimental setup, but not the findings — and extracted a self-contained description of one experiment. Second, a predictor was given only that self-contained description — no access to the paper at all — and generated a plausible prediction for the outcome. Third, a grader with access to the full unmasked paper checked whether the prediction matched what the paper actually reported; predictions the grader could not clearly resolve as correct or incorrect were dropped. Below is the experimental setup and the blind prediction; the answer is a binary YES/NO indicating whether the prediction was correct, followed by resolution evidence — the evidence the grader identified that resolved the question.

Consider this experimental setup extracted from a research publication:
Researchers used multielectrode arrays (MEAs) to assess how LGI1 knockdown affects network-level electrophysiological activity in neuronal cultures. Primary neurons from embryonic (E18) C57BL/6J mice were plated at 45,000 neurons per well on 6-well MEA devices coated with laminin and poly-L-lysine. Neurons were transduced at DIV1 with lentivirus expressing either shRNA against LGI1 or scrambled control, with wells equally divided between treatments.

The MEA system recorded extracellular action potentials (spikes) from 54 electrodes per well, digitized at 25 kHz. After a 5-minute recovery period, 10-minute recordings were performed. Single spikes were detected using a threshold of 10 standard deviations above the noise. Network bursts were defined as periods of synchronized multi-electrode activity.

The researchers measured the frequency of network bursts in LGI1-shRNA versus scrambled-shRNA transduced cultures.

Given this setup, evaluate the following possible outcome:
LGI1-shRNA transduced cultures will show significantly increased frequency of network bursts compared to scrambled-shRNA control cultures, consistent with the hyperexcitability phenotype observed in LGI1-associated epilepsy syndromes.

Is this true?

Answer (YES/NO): YES